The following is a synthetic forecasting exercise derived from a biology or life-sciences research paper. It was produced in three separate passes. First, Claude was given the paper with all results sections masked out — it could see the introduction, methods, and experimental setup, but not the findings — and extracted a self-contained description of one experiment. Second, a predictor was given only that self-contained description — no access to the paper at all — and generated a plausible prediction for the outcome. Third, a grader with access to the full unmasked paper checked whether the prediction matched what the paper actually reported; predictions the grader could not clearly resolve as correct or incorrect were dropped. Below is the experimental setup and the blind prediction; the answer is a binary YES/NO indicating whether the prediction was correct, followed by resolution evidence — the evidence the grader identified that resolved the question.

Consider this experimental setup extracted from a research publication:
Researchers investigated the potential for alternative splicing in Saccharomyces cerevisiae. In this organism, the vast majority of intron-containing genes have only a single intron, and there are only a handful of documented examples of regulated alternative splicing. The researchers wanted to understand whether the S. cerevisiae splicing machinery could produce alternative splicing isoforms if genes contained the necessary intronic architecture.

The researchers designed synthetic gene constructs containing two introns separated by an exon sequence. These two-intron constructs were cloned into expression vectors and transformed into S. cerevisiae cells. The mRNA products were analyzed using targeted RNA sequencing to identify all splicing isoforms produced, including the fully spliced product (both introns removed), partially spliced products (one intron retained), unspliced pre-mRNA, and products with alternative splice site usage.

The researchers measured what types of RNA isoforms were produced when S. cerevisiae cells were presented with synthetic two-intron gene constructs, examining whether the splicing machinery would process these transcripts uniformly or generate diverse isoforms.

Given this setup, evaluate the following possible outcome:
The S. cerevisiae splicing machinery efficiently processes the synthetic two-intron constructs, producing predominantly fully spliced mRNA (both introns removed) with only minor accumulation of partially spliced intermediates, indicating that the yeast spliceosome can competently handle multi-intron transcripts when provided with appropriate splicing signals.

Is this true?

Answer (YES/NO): NO